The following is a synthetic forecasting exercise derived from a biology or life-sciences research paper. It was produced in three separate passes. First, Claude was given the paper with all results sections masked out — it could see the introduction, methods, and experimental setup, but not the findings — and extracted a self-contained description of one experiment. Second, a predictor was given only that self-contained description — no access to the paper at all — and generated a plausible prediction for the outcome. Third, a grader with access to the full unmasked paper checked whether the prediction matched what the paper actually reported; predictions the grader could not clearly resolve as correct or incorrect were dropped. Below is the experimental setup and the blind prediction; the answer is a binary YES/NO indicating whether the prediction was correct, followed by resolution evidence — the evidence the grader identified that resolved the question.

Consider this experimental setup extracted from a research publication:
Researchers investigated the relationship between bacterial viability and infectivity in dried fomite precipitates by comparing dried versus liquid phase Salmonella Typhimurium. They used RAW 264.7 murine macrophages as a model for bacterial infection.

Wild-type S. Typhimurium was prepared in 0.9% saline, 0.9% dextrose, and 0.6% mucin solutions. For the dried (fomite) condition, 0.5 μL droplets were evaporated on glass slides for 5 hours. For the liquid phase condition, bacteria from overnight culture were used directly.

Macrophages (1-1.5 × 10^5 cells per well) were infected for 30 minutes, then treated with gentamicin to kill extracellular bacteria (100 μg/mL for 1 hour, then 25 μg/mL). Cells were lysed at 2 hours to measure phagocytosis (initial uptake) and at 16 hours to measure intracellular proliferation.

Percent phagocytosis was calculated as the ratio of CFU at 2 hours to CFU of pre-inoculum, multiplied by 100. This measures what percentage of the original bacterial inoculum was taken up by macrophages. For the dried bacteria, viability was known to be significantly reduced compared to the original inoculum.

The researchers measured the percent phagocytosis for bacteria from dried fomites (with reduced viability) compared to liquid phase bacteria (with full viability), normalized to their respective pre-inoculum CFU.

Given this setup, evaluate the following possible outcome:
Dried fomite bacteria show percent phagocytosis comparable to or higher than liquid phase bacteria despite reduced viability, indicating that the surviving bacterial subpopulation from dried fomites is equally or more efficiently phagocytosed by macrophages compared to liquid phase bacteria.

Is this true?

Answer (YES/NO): YES